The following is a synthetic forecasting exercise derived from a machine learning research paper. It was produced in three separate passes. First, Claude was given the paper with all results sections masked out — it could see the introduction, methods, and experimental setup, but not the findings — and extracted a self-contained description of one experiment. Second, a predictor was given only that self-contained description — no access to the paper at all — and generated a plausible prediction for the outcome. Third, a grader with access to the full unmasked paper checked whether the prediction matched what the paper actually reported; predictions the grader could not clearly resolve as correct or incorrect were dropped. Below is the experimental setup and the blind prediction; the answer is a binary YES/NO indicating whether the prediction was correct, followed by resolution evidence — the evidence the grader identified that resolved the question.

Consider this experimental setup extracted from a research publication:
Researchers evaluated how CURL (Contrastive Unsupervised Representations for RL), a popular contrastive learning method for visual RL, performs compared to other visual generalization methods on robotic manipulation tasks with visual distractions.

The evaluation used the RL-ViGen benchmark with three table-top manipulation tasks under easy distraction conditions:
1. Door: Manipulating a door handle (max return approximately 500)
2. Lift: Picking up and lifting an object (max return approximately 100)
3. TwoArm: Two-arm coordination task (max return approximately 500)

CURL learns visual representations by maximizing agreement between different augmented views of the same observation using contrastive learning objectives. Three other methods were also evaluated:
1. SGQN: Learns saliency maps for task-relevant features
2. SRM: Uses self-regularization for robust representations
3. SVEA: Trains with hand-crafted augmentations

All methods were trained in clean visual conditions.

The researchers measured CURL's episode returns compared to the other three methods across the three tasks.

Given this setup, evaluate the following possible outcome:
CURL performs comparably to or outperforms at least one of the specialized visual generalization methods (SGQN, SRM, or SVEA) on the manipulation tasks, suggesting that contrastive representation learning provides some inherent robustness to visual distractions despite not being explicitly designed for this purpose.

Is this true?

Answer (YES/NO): NO